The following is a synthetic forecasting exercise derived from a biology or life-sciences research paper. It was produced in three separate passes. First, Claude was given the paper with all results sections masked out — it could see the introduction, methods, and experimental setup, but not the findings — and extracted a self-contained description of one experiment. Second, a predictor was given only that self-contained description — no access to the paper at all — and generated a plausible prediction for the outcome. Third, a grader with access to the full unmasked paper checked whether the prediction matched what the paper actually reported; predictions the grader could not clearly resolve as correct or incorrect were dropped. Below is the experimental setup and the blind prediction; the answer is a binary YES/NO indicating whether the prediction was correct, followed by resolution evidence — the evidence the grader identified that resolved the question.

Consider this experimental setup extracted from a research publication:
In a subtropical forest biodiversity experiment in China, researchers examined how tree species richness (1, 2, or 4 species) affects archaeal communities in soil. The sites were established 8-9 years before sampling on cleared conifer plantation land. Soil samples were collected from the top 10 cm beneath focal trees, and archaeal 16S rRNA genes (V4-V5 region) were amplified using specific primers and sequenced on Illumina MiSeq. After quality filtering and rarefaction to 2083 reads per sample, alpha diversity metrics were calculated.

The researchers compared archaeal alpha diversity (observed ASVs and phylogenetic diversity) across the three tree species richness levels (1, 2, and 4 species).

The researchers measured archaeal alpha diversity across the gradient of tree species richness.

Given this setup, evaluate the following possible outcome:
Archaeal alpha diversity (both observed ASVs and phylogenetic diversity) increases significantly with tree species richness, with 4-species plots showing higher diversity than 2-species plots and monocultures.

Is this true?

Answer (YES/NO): NO